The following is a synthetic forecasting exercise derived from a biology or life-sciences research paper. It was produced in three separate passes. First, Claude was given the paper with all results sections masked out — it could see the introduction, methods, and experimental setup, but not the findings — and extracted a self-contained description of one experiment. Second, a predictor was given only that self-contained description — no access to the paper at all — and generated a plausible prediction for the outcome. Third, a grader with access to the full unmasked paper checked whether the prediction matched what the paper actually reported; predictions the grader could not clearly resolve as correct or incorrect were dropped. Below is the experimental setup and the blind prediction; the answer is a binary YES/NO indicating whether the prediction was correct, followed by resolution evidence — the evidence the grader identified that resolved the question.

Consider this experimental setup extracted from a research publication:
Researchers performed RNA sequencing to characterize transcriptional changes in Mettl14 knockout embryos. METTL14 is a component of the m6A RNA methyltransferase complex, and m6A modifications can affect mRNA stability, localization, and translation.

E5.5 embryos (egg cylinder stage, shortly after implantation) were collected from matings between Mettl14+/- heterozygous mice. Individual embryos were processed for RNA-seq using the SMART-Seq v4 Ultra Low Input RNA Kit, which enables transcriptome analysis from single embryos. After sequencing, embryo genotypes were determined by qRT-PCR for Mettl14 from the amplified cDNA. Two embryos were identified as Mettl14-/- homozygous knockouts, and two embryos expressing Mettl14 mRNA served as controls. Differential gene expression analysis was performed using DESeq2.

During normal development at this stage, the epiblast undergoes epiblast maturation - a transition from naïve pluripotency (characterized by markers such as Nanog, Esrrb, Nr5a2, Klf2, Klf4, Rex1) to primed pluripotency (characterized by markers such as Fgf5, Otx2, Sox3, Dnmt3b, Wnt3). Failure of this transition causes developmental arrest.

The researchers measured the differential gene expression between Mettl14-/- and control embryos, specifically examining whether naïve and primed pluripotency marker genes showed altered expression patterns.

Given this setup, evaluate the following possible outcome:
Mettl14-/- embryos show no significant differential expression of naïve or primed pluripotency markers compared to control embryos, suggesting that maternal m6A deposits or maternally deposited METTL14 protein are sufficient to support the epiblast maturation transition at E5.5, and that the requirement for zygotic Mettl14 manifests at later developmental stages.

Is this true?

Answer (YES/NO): NO